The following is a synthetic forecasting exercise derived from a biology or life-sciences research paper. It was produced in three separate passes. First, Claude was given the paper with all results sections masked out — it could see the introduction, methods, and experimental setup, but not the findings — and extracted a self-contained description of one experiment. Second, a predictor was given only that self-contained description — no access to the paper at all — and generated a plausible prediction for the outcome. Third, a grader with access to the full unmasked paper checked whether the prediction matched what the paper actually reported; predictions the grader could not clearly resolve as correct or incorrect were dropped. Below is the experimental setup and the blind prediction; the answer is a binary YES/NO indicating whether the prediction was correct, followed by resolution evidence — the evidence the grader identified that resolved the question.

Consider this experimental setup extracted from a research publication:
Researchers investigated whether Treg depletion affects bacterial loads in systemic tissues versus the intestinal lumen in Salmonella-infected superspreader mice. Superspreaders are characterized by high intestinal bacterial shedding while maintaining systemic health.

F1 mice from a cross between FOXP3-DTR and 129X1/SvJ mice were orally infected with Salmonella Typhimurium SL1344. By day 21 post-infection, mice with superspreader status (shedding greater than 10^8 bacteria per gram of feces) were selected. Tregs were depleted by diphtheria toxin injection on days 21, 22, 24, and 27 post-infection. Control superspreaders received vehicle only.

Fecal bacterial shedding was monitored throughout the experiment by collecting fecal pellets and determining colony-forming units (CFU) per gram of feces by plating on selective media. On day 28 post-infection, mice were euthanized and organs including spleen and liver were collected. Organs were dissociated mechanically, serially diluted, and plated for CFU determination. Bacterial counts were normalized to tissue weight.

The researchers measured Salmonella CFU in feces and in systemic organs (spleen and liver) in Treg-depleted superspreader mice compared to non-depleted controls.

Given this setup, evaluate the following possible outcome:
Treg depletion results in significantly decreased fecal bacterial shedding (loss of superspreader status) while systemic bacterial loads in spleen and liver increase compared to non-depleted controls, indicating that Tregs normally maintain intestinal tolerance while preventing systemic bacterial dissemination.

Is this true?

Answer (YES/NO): NO